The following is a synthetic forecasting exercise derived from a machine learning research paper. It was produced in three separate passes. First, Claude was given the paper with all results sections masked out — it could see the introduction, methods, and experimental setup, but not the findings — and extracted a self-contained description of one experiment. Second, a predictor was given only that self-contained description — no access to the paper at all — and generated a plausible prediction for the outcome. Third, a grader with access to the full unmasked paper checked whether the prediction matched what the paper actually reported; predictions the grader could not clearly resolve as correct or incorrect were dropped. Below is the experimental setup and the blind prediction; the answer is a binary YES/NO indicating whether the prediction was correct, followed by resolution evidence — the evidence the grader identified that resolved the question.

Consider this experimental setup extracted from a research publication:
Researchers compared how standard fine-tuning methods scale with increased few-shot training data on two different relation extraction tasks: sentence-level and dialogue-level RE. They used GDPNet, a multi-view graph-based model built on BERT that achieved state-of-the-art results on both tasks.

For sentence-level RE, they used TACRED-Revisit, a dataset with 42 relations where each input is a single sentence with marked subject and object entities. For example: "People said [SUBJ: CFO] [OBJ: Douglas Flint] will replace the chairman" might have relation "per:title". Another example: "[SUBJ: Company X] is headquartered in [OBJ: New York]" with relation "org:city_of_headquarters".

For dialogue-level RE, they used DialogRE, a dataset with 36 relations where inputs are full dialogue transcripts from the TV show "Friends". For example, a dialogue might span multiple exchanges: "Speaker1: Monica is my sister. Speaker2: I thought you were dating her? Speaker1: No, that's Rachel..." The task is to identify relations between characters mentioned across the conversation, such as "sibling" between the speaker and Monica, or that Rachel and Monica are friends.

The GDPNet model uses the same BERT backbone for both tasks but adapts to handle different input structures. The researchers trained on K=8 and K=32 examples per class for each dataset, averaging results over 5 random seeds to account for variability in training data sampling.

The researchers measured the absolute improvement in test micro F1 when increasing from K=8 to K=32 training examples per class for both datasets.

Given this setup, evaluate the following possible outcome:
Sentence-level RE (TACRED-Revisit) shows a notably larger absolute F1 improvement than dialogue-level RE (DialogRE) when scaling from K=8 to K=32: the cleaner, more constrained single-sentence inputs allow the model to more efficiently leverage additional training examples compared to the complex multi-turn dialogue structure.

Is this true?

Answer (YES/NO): NO